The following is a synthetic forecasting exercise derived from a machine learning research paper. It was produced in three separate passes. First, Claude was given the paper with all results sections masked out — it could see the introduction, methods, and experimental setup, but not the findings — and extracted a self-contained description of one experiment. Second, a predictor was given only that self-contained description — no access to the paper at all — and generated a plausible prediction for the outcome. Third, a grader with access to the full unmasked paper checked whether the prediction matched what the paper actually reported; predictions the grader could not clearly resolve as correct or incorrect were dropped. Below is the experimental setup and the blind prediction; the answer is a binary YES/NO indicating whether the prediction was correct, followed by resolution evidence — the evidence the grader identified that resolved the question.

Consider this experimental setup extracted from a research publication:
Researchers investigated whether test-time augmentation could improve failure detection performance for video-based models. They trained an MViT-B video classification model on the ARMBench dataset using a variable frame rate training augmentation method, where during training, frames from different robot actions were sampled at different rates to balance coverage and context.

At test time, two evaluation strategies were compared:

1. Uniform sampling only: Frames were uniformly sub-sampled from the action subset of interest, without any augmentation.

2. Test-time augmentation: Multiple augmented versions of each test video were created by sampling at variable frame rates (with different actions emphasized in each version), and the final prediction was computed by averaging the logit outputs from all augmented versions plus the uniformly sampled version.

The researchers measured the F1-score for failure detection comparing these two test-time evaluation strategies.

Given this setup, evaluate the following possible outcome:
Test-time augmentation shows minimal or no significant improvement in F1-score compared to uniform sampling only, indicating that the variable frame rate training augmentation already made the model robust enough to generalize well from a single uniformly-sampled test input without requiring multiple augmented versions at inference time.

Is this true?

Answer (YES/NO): NO